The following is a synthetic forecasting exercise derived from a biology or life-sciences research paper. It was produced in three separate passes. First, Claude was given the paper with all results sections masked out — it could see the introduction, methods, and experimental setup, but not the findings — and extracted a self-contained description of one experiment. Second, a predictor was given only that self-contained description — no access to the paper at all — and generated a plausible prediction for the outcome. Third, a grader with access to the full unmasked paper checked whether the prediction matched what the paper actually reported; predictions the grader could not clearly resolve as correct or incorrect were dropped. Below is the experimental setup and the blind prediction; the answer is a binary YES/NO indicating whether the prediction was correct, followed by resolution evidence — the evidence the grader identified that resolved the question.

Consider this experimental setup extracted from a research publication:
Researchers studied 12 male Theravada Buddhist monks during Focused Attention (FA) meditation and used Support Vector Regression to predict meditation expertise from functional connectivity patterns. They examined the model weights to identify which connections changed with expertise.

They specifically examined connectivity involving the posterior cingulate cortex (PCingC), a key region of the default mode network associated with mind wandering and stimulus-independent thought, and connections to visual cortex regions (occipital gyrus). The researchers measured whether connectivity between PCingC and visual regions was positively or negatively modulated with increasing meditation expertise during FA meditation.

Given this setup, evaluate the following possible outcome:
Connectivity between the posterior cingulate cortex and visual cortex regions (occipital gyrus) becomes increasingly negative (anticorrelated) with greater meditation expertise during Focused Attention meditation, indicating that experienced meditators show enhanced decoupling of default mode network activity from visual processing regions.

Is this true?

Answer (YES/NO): YES